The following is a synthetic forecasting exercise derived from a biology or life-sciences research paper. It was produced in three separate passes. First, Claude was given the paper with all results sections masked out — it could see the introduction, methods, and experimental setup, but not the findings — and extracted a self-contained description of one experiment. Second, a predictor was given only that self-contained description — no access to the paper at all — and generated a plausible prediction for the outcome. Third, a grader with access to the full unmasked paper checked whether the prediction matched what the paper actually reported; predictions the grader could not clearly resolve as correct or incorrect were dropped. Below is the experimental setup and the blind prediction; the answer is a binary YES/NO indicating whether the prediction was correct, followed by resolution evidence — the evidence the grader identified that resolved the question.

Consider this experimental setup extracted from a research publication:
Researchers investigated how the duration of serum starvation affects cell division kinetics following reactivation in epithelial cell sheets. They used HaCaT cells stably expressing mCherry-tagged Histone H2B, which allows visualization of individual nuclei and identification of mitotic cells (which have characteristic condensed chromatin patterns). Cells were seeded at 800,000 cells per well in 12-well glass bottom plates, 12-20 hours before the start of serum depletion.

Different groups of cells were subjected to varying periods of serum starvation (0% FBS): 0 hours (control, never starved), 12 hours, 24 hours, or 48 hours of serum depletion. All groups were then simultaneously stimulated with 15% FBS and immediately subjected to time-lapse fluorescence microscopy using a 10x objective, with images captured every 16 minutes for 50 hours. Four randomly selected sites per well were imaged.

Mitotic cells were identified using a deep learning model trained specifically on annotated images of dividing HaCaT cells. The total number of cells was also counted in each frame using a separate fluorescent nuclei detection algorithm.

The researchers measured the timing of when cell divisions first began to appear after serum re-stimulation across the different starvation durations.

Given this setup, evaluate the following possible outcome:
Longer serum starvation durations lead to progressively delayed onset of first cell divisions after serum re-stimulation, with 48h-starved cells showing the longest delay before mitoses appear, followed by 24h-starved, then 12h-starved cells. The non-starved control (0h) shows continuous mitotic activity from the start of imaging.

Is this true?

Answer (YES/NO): YES